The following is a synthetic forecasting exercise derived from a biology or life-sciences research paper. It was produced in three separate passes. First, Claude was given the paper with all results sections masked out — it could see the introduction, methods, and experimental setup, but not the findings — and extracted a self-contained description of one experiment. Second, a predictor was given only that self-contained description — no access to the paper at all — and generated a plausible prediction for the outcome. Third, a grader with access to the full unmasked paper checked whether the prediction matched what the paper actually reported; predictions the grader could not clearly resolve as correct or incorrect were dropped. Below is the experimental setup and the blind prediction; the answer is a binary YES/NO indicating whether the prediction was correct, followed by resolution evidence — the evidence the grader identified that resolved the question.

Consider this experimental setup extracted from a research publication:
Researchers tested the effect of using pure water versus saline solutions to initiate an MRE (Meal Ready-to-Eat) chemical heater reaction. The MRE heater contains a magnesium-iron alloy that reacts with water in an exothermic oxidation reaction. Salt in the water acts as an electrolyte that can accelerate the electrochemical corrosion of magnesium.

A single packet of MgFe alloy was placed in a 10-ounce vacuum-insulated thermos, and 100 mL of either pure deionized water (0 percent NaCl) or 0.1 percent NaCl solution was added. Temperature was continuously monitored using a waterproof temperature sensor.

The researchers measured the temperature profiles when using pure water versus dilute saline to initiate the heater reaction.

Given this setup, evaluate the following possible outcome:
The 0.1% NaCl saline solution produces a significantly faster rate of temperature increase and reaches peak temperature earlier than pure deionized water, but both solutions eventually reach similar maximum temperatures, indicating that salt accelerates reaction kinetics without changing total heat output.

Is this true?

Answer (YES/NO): NO